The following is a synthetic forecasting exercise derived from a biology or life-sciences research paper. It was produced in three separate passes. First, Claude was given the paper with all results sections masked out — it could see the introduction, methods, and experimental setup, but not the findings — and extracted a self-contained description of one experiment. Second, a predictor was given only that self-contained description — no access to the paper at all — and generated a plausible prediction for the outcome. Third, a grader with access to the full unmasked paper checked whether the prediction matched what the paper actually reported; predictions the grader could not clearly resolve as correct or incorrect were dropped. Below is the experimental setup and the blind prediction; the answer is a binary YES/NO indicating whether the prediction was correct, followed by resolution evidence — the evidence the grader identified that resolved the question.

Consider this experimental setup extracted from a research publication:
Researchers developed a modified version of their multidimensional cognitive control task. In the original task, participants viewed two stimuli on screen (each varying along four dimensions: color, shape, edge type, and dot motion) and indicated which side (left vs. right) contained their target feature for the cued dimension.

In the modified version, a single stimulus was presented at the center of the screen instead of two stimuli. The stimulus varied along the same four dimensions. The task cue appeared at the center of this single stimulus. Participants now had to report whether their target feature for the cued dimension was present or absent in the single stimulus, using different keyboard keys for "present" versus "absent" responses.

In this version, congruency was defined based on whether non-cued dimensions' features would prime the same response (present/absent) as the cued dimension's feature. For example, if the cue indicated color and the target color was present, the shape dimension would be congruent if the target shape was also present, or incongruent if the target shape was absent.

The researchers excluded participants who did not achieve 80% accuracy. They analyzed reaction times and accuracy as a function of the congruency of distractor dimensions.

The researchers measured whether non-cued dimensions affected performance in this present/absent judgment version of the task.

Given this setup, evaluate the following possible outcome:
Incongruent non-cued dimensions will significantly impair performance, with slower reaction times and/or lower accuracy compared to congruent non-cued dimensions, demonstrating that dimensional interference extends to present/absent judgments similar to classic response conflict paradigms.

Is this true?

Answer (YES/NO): YES